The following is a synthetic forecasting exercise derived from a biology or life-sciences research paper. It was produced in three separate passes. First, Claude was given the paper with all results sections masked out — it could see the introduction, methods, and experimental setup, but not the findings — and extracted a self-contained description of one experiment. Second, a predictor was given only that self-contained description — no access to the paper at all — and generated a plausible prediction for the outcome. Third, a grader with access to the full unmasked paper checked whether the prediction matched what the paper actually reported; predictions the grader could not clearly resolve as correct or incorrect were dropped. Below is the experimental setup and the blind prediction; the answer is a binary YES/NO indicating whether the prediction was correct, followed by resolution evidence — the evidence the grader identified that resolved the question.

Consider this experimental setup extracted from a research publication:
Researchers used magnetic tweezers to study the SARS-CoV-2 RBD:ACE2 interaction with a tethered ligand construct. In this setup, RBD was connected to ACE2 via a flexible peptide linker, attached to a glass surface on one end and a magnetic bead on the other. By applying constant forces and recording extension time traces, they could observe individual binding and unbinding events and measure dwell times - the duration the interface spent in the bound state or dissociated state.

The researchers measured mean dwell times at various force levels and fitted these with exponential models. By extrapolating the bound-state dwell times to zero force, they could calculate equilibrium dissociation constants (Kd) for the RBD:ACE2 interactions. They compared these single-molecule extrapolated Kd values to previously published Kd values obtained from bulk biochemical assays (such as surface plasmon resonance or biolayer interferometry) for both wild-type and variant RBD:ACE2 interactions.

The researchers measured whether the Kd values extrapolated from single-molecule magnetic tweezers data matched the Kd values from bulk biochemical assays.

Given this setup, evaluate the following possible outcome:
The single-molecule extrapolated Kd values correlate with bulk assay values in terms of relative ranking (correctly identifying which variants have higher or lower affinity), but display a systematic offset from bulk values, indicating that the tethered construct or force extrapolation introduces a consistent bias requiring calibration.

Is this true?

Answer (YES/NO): NO